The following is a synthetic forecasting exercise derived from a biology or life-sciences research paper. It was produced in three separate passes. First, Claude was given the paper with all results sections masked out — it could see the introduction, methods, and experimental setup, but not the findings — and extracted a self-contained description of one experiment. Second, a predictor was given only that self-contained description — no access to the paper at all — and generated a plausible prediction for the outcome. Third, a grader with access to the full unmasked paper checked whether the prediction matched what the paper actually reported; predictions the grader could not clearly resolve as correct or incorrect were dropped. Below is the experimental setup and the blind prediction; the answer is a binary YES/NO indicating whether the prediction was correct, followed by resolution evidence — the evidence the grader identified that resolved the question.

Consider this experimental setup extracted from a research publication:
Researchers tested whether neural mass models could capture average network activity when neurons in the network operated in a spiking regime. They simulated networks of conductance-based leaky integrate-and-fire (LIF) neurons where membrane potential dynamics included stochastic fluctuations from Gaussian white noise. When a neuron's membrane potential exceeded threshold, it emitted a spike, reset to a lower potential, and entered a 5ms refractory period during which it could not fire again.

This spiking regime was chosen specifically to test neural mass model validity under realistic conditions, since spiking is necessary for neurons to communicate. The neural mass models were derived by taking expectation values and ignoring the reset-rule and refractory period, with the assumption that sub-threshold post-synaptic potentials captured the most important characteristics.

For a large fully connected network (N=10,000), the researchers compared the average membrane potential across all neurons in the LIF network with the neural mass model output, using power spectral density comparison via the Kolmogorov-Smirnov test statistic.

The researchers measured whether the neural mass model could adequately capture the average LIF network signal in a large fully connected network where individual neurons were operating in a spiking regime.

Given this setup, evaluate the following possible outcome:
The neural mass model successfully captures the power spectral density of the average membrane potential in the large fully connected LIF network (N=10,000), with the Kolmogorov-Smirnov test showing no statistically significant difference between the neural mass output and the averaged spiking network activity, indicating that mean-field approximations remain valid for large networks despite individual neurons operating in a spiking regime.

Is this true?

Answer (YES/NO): YES